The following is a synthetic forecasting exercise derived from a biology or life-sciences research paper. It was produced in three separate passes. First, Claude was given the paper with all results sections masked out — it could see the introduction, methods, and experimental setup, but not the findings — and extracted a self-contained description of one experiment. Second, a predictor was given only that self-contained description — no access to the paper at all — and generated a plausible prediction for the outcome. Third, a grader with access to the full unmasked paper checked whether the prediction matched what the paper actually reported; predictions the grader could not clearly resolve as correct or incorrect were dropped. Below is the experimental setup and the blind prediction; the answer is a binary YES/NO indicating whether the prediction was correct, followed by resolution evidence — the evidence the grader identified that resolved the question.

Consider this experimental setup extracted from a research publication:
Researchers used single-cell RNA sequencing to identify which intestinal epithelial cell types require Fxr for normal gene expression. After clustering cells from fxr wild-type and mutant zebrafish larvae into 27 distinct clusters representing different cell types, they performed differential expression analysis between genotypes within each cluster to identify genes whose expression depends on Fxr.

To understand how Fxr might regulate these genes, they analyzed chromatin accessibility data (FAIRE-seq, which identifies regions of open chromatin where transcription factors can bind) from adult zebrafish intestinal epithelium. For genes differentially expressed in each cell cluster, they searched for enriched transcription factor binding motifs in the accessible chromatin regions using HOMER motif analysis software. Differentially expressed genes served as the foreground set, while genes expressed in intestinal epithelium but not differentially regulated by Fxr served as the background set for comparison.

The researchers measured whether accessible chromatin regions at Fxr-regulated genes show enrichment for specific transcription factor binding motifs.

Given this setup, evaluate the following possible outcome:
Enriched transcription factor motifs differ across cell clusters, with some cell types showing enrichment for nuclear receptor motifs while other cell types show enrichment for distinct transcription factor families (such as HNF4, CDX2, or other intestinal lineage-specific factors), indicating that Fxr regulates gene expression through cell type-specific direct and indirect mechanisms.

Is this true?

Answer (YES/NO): YES